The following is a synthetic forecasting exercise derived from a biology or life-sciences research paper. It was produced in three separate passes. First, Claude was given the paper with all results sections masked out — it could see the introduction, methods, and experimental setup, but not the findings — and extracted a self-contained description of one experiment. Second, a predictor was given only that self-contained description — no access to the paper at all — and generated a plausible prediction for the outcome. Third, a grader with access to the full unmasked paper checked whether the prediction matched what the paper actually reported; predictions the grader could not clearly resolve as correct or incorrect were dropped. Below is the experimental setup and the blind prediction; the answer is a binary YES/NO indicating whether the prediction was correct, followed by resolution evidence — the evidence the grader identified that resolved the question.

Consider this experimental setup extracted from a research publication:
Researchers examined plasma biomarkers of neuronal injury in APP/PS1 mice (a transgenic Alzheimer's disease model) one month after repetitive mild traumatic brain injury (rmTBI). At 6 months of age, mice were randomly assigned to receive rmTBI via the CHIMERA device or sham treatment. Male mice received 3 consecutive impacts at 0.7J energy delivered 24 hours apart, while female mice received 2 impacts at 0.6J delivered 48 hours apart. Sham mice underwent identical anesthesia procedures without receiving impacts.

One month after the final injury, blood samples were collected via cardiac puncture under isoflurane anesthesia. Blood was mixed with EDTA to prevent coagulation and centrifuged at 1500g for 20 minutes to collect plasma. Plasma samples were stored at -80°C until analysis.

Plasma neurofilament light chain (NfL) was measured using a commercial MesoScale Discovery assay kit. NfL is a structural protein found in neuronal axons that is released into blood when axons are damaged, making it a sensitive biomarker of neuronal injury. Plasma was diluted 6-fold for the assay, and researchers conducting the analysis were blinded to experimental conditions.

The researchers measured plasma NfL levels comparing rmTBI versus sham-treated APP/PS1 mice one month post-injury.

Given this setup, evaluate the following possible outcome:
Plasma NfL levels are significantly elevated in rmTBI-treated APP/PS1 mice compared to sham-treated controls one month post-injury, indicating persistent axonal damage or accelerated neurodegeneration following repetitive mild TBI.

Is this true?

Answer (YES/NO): YES